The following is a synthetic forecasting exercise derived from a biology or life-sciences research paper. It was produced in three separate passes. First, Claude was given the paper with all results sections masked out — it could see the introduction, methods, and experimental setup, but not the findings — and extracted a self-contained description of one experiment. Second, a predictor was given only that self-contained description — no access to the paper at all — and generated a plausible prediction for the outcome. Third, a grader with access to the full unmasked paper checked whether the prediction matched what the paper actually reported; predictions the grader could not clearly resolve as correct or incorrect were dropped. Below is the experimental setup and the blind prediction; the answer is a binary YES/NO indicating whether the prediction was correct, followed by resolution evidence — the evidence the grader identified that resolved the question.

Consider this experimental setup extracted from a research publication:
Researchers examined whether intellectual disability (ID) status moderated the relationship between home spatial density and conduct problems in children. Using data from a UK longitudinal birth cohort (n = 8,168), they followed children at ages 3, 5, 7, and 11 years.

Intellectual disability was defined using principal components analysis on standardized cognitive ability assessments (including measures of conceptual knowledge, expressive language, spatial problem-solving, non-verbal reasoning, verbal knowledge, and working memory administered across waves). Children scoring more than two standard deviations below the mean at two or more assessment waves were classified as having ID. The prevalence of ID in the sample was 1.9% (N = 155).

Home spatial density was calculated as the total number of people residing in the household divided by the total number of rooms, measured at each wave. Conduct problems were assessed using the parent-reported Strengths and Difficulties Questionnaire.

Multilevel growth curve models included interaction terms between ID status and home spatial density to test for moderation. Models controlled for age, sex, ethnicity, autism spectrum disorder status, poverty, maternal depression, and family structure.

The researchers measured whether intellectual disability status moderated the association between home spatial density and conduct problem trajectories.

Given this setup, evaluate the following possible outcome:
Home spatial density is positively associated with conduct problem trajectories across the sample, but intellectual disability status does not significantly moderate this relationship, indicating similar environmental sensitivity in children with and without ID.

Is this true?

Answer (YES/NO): NO